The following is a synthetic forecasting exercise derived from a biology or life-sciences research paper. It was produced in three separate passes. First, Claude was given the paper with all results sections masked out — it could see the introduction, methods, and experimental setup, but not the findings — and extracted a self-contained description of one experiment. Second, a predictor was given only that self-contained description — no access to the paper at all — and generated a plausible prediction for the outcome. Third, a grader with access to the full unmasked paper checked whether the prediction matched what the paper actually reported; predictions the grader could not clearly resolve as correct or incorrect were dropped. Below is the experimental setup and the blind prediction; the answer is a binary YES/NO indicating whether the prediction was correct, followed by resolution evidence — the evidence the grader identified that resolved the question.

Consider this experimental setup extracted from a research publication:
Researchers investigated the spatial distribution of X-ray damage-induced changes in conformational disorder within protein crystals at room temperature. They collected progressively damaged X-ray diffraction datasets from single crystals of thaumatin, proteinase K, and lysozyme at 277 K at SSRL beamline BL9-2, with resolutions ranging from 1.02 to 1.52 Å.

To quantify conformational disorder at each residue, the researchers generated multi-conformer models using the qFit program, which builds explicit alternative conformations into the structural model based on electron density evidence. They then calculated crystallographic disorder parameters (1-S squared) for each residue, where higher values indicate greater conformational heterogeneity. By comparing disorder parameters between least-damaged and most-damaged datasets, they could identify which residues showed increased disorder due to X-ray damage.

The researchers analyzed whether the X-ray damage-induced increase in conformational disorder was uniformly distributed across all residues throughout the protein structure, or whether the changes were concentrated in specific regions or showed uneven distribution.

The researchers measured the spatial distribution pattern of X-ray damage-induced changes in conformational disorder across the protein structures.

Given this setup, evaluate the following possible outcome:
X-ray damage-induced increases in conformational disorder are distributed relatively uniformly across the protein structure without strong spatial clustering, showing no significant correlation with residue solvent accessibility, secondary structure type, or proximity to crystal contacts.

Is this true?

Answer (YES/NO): NO